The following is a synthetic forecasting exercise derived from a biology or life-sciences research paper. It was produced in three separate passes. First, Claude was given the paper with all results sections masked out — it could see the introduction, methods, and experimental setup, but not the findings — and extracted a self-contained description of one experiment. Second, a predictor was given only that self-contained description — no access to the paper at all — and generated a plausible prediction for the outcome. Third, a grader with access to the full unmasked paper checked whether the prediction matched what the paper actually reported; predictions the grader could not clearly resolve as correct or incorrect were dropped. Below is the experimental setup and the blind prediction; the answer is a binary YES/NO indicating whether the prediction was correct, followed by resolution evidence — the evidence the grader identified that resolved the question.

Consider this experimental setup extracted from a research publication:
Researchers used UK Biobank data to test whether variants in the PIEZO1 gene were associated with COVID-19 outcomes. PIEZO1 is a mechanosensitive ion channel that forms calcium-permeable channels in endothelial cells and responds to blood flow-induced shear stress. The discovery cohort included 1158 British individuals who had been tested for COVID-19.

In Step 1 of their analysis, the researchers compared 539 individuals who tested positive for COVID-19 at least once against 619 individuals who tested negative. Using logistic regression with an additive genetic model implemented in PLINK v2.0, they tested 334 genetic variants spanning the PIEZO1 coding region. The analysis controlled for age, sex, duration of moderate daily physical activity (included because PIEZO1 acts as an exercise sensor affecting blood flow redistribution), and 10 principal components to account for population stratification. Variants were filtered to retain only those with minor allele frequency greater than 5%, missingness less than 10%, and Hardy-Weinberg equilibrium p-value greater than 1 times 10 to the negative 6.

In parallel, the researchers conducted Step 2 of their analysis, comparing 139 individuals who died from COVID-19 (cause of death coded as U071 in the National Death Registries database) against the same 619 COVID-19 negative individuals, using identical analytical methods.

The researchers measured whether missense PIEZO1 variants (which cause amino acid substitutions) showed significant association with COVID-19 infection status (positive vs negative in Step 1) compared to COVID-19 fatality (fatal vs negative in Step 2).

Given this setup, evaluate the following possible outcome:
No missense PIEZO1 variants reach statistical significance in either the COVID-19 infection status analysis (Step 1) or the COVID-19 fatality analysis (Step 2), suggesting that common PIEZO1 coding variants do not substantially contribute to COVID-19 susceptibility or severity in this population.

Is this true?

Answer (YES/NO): NO